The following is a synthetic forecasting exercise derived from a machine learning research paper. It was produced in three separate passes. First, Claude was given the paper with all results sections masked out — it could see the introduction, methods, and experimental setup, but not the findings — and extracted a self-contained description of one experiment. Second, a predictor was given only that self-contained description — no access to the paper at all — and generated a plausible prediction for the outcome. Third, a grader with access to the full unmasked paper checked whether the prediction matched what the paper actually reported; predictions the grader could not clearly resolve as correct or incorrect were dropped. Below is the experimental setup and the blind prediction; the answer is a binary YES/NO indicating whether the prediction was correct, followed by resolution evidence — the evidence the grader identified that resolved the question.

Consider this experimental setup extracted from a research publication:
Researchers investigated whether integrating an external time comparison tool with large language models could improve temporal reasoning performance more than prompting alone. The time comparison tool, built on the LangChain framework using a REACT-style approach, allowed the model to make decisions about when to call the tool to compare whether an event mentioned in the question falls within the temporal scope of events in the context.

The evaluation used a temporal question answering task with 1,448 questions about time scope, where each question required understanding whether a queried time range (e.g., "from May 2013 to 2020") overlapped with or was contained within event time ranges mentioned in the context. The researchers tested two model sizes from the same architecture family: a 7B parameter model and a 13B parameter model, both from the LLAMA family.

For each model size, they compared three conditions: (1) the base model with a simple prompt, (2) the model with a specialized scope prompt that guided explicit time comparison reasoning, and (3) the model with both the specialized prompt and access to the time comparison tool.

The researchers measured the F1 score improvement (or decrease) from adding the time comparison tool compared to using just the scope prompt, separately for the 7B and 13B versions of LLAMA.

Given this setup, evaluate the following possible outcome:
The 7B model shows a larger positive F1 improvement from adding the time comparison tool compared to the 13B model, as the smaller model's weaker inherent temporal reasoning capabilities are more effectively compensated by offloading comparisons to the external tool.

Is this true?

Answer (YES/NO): NO